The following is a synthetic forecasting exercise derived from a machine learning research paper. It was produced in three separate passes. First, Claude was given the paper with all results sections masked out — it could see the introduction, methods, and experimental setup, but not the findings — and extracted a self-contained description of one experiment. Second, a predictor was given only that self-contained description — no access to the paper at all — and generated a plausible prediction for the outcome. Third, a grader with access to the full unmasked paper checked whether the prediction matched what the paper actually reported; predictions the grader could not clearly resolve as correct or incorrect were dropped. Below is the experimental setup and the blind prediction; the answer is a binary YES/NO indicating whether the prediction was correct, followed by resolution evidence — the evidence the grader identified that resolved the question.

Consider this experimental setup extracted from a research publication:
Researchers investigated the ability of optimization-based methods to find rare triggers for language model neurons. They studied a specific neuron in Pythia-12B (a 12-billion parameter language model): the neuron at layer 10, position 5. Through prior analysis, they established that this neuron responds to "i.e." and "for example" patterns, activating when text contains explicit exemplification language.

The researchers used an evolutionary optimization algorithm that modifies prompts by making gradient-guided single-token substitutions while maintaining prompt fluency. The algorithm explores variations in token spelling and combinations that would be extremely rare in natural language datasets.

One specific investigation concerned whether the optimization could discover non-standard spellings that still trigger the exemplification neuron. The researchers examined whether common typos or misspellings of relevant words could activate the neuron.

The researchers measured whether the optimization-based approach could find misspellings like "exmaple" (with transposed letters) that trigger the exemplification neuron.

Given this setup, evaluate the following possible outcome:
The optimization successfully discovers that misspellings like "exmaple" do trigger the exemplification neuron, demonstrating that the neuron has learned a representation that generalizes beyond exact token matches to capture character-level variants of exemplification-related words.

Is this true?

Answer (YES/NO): YES